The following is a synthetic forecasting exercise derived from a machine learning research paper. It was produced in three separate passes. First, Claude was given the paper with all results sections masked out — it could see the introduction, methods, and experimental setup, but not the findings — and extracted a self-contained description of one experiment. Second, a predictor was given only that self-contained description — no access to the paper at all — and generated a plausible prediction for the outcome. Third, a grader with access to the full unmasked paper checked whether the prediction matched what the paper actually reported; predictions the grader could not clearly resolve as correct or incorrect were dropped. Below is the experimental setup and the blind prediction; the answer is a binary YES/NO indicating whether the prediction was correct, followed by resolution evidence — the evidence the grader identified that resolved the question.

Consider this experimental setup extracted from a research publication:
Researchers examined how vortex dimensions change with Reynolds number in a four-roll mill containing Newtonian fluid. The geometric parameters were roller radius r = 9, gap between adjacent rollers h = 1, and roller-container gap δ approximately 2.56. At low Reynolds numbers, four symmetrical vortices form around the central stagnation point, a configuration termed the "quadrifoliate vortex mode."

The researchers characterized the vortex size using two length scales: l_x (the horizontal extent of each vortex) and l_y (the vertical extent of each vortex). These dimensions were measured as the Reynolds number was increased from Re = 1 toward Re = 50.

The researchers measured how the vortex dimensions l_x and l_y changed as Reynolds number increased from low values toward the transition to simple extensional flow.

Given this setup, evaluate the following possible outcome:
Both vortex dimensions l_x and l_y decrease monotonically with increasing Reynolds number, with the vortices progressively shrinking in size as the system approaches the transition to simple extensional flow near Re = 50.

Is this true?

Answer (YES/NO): NO